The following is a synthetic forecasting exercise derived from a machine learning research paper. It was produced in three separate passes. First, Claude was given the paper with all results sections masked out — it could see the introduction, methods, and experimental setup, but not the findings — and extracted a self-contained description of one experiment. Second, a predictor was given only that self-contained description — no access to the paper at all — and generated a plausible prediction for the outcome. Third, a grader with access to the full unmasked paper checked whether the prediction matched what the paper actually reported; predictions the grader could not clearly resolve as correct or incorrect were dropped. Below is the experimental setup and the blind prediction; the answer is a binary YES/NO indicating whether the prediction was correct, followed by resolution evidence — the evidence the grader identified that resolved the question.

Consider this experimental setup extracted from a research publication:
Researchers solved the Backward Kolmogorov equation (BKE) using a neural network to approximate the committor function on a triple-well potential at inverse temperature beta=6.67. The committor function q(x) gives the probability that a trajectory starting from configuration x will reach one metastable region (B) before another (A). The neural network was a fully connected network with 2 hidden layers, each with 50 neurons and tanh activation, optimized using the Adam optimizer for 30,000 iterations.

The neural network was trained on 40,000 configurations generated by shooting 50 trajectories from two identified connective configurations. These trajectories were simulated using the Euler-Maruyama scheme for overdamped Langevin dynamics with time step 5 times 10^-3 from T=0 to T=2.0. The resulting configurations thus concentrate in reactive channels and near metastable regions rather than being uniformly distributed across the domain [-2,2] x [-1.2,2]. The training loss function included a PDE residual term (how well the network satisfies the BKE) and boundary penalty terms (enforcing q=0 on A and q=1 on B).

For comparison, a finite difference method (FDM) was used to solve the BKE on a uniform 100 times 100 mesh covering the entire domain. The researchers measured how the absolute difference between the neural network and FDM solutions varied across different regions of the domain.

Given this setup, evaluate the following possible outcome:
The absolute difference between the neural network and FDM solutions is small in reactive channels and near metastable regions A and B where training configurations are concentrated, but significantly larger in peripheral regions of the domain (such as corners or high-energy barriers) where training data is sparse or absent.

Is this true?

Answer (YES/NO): YES